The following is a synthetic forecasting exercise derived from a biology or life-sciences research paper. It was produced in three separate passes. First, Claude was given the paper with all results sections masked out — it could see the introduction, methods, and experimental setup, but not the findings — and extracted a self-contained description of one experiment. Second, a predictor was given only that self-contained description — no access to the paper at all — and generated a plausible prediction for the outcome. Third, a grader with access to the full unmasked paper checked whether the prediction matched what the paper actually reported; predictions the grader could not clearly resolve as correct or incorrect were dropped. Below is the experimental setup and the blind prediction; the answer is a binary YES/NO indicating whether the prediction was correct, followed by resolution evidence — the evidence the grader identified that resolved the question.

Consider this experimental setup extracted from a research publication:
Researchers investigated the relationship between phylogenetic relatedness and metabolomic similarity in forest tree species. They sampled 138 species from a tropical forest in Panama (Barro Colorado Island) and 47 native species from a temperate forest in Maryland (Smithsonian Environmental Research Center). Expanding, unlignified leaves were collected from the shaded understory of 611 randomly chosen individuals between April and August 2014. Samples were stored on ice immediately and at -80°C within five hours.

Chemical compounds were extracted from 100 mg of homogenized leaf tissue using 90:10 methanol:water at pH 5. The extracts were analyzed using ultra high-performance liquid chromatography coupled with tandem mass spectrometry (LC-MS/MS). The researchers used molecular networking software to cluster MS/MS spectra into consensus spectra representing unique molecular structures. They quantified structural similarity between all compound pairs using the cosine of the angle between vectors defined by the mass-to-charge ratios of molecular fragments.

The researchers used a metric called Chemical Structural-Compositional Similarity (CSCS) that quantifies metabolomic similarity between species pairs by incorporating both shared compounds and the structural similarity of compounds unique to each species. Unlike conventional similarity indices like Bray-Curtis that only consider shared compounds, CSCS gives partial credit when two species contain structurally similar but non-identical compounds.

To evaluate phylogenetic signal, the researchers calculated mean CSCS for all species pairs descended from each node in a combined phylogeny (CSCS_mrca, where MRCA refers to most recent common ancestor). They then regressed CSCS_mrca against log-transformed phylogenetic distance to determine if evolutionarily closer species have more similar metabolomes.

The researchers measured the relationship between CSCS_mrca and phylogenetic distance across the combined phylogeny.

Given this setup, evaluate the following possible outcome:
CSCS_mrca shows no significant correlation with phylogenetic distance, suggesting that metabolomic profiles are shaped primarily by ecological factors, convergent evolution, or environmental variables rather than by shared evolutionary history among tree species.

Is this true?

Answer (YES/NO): NO